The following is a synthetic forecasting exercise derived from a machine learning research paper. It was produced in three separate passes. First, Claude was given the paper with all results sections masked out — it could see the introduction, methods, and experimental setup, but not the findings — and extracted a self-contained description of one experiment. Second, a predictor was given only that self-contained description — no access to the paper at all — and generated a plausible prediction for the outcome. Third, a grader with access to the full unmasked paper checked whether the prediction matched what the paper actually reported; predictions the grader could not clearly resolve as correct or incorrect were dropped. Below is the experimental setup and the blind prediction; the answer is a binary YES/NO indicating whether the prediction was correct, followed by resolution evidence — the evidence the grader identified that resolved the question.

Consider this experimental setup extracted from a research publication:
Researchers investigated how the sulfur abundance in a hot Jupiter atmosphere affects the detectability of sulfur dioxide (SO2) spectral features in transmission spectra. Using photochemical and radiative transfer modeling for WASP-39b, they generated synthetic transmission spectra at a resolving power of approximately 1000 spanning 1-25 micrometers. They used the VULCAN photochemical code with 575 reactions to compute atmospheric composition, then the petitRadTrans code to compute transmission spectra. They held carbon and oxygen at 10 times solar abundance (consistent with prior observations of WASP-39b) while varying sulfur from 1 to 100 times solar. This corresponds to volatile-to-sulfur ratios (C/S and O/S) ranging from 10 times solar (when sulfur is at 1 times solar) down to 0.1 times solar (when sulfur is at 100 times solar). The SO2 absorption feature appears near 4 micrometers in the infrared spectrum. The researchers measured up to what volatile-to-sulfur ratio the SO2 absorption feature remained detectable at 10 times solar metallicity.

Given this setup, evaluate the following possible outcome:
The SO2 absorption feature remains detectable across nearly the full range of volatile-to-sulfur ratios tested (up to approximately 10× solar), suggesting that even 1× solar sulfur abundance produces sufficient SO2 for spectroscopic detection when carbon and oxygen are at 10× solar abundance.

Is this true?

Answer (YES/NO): NO